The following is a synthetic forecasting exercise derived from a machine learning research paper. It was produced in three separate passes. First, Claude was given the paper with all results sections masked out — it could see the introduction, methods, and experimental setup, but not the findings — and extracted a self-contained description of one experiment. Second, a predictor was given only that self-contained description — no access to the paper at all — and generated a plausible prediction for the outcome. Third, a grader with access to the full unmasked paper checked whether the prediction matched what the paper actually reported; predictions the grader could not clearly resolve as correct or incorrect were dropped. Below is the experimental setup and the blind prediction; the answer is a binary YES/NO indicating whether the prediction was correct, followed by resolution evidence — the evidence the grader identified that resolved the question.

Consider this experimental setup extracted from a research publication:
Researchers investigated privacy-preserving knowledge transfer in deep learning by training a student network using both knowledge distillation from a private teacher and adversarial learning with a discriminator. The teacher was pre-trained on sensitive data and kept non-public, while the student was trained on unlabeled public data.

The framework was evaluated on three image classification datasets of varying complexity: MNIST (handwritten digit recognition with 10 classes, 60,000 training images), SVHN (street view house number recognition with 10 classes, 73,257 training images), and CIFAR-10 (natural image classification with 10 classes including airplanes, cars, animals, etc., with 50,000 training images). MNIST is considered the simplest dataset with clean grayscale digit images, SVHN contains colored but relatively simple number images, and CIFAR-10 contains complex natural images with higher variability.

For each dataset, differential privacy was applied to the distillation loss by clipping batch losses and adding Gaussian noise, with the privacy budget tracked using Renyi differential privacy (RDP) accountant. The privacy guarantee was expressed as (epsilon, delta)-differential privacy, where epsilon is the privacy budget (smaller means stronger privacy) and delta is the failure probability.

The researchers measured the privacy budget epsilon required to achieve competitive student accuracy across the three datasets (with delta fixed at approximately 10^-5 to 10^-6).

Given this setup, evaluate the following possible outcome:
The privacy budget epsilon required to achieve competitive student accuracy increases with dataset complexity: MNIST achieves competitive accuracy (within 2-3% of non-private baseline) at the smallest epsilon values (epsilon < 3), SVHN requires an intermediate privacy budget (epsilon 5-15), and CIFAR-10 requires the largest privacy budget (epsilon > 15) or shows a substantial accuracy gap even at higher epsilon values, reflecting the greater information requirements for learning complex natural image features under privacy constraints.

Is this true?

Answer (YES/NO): NO